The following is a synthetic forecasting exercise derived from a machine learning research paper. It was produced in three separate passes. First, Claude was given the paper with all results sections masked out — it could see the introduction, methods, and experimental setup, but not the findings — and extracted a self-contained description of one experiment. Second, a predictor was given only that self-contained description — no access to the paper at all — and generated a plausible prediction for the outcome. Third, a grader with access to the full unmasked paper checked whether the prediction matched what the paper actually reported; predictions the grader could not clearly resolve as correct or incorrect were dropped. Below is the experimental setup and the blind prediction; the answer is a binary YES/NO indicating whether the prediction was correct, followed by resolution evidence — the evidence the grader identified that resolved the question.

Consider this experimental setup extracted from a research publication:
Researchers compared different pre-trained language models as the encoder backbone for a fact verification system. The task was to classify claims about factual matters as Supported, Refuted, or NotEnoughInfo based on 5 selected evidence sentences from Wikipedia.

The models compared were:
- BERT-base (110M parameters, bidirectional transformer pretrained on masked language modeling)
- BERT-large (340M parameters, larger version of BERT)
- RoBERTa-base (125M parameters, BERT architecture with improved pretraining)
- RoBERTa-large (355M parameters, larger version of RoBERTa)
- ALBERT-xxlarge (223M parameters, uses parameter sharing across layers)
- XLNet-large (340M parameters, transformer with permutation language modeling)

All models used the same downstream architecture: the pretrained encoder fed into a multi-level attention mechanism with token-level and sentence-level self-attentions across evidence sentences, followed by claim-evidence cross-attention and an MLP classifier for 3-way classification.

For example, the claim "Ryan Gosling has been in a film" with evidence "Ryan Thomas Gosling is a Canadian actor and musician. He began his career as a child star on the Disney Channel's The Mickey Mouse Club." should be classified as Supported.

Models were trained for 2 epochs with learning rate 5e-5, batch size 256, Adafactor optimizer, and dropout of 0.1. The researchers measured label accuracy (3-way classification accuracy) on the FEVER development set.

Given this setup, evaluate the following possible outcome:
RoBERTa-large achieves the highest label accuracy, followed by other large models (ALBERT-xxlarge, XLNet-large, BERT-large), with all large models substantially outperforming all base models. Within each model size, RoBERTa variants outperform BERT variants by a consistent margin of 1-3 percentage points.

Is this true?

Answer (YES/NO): NO